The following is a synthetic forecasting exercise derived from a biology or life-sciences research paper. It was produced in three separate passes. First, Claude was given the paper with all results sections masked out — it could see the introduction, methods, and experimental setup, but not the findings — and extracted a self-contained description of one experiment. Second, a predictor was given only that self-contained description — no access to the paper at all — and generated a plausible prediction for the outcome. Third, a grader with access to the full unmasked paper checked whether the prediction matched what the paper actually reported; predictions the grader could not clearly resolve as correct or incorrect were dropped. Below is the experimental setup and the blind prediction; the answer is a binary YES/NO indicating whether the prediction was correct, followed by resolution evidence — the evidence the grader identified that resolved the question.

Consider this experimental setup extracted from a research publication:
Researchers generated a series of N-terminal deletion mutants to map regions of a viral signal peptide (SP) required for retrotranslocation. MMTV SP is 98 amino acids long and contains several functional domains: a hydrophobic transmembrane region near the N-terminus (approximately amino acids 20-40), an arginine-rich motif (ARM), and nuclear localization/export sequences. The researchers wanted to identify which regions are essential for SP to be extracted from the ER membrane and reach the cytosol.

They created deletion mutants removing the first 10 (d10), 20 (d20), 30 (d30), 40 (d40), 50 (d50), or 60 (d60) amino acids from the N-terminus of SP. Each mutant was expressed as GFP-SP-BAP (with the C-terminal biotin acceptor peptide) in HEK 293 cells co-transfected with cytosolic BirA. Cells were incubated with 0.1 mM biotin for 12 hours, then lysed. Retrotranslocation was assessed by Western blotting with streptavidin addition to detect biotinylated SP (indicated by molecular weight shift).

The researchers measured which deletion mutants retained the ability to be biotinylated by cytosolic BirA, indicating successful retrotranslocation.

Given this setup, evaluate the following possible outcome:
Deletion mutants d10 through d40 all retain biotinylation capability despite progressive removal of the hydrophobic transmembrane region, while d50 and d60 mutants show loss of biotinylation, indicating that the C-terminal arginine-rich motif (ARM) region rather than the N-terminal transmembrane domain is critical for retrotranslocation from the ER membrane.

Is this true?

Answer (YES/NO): NO